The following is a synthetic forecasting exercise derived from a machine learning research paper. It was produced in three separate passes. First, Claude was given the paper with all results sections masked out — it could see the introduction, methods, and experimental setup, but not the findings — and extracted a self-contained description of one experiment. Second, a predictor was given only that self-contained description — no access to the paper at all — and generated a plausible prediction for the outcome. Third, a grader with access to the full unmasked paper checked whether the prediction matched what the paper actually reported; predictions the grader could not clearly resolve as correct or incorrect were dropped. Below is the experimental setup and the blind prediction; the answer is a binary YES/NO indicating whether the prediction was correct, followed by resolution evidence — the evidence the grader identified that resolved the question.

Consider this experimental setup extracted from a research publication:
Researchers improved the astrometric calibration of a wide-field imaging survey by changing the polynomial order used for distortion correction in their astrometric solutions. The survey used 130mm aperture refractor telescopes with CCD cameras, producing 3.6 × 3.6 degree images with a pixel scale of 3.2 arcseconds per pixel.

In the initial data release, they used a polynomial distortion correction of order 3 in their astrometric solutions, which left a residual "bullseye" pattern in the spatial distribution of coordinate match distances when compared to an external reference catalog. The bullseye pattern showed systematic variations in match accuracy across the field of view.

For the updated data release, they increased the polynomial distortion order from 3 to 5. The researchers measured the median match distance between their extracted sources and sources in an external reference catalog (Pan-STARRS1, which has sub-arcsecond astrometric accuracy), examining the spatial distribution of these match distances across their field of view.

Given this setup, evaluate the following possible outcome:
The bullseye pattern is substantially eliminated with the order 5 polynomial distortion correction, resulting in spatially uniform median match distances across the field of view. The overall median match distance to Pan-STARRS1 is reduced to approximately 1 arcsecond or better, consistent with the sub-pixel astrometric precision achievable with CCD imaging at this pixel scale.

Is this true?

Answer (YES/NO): YES